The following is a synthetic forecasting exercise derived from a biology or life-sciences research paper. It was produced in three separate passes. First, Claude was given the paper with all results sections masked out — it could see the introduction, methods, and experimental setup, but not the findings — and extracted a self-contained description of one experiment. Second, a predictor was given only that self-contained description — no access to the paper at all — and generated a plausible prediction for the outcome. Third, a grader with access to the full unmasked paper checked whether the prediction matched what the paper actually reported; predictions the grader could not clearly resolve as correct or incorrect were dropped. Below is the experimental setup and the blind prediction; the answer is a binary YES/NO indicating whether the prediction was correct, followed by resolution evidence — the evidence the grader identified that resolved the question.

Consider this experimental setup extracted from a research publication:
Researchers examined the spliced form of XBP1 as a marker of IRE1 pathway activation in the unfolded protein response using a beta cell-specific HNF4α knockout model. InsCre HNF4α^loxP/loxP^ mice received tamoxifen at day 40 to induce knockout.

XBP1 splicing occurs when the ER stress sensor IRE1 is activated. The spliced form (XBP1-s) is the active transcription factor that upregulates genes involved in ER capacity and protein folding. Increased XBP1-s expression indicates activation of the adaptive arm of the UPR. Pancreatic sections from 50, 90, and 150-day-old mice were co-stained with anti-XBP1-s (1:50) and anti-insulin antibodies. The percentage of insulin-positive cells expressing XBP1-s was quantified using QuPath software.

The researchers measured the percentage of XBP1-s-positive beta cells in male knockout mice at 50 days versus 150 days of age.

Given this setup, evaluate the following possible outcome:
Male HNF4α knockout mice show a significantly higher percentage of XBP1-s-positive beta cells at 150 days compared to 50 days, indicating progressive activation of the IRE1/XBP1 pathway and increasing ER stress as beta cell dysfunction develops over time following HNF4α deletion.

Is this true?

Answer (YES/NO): NO